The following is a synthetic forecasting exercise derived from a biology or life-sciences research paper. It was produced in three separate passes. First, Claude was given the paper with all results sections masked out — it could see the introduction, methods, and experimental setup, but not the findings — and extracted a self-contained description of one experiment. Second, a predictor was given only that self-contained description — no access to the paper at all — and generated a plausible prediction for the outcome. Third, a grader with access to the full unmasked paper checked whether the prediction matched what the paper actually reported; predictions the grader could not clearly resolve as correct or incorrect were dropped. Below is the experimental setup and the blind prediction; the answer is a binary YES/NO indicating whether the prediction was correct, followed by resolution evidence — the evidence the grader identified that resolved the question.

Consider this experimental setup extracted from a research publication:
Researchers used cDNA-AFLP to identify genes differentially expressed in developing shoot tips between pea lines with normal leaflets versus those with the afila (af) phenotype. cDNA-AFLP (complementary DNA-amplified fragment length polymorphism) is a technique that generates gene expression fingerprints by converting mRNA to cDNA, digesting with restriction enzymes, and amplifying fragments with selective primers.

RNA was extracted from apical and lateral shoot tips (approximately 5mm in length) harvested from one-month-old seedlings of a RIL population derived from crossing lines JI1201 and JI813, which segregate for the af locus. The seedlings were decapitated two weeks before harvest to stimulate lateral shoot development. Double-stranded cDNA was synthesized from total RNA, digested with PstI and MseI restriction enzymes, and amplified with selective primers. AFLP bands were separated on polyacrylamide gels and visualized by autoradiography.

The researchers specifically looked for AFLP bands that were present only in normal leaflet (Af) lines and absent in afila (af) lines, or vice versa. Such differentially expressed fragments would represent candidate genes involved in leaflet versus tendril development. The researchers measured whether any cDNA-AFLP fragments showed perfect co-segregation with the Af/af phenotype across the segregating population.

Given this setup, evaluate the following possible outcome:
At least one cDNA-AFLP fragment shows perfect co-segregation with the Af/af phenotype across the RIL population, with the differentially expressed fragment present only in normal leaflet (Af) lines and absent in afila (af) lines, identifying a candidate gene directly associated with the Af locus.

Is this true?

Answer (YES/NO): NO